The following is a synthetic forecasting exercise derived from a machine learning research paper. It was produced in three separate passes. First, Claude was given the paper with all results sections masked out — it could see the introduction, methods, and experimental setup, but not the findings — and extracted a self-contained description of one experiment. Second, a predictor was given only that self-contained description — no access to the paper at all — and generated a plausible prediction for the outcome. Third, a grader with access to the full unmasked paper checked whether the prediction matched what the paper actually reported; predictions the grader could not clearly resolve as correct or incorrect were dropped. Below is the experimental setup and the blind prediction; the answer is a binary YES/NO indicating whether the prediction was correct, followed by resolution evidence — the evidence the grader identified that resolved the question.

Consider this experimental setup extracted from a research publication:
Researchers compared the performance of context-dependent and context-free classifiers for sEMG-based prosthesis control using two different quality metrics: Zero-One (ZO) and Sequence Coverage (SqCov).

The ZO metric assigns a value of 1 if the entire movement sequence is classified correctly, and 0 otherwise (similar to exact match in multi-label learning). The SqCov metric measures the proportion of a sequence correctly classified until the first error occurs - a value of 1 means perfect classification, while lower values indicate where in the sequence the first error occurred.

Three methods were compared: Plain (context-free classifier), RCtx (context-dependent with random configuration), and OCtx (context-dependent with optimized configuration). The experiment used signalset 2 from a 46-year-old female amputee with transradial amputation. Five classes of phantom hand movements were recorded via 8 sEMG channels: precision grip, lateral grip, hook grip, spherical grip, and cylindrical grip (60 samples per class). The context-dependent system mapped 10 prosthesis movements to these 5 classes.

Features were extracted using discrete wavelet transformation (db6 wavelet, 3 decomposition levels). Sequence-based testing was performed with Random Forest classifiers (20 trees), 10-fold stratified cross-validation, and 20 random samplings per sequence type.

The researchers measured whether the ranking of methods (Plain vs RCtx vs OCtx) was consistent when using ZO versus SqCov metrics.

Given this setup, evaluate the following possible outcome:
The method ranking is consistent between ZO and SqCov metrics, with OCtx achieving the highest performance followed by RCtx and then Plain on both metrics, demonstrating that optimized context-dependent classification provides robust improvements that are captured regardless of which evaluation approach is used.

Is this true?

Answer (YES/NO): NO